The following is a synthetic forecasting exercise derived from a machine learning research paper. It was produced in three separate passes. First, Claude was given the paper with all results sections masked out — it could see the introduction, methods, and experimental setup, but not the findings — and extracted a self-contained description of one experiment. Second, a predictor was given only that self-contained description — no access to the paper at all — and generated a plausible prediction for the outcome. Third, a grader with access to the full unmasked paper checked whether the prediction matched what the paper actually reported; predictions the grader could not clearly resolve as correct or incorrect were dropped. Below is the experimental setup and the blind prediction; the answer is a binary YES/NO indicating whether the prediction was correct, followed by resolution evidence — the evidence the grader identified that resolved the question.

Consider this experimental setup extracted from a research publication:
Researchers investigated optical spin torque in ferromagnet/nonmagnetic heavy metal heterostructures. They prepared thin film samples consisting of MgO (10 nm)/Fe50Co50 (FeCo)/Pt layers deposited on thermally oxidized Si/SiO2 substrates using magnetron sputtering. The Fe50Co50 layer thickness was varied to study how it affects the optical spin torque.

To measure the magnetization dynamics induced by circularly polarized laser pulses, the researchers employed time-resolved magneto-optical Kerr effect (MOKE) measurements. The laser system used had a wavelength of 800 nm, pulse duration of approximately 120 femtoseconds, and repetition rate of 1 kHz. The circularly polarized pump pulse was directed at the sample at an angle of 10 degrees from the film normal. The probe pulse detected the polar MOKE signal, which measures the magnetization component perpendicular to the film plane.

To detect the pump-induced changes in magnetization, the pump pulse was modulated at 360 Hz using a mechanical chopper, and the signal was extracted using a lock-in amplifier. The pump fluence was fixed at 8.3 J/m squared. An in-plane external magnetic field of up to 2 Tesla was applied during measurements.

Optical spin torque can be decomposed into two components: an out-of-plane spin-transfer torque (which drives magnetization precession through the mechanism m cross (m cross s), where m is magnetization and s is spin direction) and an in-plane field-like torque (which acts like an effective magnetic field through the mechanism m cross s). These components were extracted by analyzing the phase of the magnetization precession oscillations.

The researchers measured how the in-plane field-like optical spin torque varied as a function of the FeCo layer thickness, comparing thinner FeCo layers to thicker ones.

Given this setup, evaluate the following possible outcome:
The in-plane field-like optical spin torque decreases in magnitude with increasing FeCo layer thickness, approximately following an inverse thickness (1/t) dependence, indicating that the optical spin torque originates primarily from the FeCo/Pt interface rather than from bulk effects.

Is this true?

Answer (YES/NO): YES